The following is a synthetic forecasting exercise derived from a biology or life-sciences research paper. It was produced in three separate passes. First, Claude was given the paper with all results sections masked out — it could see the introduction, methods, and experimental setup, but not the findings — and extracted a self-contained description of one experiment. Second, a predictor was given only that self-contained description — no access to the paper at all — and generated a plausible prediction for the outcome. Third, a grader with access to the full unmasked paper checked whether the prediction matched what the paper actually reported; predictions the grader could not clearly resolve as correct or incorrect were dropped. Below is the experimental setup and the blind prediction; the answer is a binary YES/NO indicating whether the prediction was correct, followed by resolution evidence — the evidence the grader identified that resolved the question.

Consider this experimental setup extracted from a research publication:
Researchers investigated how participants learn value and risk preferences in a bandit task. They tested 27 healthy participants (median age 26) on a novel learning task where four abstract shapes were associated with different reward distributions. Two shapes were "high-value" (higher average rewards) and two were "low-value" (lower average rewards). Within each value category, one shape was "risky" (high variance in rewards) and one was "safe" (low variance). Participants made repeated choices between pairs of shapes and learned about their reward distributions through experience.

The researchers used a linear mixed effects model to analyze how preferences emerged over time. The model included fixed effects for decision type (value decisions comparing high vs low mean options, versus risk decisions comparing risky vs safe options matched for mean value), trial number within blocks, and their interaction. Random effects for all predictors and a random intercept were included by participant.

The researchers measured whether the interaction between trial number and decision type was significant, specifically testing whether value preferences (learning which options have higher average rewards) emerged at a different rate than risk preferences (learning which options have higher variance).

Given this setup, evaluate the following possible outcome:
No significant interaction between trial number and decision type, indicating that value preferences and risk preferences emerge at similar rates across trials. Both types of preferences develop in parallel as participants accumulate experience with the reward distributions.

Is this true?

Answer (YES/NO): NO